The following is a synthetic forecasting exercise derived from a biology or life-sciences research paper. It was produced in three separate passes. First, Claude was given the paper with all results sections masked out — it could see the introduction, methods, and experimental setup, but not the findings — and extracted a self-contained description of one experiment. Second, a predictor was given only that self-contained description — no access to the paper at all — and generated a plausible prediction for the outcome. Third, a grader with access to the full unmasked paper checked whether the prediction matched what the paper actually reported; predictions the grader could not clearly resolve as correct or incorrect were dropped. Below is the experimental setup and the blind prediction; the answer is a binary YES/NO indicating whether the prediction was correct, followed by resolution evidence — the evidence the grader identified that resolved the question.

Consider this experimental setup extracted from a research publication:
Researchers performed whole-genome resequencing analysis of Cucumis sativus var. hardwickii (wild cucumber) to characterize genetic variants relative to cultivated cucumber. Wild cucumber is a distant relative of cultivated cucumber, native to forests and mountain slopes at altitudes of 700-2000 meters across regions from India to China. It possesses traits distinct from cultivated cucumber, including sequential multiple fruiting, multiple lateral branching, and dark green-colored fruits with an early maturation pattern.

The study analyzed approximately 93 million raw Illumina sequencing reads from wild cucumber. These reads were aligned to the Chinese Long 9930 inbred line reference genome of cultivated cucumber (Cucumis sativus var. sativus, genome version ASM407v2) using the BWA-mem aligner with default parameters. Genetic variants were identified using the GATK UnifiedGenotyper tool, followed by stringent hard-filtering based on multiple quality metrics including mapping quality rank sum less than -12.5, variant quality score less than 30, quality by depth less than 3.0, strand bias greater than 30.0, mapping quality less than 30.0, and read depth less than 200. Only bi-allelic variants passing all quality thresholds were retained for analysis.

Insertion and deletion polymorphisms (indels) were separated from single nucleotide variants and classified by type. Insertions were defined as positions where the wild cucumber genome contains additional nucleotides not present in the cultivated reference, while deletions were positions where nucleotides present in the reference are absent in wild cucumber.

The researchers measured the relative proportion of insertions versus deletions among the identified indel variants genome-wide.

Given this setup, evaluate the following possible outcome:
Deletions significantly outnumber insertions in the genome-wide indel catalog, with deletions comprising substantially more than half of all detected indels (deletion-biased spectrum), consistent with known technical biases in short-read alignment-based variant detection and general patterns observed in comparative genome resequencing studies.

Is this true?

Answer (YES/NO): NO